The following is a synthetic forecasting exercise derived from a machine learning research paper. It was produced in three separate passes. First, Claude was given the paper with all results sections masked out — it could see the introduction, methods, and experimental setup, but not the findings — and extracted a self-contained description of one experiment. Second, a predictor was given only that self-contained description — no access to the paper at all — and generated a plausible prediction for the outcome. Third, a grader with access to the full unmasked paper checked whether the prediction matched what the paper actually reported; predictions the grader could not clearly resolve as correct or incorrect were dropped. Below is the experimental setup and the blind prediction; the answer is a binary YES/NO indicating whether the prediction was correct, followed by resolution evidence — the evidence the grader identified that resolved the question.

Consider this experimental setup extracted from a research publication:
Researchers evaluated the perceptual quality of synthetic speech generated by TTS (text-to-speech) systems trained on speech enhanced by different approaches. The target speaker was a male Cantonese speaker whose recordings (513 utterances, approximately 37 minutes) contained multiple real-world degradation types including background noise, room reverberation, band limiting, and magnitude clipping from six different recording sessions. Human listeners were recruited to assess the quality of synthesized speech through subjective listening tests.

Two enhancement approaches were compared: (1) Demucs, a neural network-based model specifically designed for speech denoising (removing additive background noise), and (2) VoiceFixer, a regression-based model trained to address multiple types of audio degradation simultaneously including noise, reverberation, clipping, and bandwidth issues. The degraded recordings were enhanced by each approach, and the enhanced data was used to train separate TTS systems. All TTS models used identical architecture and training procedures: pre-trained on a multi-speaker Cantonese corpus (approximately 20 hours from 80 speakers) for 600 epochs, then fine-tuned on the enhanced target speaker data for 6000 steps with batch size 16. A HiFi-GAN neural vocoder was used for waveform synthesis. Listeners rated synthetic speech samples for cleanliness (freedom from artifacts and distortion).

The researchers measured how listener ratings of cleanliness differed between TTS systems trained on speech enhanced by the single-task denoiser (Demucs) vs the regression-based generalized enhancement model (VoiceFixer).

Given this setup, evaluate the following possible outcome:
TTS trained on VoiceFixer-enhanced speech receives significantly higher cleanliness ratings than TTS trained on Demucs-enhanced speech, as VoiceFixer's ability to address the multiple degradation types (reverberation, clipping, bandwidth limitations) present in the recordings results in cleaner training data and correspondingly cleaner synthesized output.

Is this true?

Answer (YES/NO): YES